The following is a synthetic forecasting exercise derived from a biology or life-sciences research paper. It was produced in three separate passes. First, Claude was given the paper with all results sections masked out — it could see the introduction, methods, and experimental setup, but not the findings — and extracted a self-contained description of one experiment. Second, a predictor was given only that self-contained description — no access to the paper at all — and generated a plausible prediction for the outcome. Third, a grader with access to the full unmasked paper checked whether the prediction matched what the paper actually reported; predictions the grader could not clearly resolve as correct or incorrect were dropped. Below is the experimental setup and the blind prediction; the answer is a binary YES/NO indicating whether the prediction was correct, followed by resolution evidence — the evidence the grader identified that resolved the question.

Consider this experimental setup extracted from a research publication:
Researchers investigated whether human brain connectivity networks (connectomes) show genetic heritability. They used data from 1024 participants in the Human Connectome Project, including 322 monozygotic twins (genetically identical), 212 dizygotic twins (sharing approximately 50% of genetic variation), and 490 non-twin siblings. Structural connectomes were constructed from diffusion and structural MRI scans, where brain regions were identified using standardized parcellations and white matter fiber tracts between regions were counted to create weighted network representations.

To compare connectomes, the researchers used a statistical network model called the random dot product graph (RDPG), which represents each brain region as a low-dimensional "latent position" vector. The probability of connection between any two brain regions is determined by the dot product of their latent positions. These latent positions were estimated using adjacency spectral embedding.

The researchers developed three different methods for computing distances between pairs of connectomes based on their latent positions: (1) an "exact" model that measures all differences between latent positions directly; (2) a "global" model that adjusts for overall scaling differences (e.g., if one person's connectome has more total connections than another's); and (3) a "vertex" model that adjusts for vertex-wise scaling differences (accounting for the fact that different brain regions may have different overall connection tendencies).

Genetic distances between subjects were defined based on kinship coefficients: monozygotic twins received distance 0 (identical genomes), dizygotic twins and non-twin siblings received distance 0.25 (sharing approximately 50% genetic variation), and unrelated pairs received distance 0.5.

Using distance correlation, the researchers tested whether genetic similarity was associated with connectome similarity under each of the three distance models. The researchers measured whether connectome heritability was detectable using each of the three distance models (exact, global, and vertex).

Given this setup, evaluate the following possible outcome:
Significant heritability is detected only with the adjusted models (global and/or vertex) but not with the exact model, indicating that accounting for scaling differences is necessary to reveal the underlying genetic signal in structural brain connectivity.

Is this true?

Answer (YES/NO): NO